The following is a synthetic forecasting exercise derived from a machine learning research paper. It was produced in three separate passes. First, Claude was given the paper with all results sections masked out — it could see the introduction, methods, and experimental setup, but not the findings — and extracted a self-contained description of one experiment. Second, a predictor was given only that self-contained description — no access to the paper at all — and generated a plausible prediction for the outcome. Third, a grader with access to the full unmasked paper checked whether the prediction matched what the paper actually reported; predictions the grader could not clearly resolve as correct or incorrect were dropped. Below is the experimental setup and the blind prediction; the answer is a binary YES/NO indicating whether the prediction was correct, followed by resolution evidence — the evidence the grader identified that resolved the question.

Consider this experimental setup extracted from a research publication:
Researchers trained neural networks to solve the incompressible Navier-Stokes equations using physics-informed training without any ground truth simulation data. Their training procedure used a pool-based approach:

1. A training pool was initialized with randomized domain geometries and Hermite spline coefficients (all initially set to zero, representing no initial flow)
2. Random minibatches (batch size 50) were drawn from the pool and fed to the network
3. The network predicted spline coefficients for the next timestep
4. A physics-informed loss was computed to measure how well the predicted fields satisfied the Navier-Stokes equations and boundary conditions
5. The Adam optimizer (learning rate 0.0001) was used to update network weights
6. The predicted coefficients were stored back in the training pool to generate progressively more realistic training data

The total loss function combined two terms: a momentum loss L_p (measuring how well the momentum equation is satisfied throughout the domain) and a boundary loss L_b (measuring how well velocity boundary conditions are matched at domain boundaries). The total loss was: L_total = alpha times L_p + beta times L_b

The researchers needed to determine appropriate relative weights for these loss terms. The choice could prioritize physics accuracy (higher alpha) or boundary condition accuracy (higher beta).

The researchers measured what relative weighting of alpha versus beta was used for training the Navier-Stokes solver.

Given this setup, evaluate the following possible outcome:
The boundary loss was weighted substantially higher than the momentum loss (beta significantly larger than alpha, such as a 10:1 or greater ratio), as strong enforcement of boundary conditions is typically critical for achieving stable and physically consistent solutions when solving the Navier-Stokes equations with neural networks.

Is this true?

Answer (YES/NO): NO